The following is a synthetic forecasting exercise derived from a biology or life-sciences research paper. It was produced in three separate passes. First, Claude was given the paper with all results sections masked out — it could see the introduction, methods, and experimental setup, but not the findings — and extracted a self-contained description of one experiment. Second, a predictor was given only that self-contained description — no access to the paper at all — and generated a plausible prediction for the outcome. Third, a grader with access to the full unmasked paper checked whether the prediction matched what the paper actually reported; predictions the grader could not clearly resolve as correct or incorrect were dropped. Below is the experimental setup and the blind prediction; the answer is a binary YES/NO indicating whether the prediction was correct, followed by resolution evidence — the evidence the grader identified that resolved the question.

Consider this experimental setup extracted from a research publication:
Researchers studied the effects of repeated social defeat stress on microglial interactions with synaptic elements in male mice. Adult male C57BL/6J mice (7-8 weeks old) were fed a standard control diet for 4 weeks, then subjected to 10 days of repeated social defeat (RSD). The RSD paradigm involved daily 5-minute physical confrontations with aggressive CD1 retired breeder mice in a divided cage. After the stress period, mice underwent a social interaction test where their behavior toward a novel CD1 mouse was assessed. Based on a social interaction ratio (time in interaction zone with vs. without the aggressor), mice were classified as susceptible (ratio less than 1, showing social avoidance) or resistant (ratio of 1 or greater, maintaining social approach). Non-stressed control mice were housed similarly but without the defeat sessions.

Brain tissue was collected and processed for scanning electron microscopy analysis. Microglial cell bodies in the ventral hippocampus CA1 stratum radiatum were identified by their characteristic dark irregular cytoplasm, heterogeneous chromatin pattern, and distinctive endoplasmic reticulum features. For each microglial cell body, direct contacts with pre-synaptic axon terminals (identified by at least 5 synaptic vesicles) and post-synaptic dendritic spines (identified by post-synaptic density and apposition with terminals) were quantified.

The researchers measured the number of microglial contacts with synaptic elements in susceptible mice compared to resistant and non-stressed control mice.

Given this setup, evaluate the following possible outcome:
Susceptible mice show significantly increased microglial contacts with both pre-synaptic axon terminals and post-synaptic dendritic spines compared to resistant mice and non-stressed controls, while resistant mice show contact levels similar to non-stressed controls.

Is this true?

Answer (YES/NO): NO